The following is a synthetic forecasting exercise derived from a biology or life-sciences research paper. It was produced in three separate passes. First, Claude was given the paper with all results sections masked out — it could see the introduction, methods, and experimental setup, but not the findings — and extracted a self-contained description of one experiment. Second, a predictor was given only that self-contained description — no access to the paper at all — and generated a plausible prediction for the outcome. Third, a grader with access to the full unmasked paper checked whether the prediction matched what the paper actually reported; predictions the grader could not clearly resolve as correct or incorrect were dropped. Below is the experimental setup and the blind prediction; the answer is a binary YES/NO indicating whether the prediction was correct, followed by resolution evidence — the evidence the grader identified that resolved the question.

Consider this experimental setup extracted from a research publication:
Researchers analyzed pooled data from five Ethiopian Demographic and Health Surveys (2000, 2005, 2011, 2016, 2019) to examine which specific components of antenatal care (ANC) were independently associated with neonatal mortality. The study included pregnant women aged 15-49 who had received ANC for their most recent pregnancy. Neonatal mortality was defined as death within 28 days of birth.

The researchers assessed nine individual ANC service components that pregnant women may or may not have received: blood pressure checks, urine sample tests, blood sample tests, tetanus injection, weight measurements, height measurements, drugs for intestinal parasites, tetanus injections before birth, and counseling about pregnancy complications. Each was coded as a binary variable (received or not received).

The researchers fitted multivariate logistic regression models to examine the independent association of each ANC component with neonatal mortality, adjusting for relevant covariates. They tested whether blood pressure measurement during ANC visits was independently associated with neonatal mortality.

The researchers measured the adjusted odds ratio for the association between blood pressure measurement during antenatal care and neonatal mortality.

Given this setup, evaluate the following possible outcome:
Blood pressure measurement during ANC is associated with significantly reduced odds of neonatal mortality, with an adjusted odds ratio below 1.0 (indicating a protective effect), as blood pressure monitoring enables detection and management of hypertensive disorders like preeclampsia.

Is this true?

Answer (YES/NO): YES